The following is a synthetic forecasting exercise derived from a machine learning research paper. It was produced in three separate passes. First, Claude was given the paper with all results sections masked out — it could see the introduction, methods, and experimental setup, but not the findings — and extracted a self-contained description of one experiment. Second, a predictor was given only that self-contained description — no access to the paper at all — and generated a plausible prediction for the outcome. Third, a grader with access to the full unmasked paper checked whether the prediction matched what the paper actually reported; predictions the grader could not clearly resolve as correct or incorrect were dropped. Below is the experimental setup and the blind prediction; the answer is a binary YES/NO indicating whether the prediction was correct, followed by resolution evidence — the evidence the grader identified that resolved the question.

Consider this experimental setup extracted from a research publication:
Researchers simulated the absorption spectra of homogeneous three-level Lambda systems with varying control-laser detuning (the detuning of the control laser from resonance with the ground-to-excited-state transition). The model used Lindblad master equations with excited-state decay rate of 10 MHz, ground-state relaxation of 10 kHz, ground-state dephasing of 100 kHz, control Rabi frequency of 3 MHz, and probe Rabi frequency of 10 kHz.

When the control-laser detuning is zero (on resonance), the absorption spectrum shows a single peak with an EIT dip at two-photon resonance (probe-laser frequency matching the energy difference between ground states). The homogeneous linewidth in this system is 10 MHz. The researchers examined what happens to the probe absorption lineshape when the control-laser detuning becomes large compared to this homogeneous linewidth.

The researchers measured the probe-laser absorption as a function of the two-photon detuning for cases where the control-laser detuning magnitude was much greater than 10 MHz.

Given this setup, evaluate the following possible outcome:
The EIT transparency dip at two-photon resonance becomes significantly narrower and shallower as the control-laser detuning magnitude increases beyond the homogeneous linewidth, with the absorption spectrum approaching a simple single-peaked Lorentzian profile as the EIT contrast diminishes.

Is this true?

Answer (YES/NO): NO